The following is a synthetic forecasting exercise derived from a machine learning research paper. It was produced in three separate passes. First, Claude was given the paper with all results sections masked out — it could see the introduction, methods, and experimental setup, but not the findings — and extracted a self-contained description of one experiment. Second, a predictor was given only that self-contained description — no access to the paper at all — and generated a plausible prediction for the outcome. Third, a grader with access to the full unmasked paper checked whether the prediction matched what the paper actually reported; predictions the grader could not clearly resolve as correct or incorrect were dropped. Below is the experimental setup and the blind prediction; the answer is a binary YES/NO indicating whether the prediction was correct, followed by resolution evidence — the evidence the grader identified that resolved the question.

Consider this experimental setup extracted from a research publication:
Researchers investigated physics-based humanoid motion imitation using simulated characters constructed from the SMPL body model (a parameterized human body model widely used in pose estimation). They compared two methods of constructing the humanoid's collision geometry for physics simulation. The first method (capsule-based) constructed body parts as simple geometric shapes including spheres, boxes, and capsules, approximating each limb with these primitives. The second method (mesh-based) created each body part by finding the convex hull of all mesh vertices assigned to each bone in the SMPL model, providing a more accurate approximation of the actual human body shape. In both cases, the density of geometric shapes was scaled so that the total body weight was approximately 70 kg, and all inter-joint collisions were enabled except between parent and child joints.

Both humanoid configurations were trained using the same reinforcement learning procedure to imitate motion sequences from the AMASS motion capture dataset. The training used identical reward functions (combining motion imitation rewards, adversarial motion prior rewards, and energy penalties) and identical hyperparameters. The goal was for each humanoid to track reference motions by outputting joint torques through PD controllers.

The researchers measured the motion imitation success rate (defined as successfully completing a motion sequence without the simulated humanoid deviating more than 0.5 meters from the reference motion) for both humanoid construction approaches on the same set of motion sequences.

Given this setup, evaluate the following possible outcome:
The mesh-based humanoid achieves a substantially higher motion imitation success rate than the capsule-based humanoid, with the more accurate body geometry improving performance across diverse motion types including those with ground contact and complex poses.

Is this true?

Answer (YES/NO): NO